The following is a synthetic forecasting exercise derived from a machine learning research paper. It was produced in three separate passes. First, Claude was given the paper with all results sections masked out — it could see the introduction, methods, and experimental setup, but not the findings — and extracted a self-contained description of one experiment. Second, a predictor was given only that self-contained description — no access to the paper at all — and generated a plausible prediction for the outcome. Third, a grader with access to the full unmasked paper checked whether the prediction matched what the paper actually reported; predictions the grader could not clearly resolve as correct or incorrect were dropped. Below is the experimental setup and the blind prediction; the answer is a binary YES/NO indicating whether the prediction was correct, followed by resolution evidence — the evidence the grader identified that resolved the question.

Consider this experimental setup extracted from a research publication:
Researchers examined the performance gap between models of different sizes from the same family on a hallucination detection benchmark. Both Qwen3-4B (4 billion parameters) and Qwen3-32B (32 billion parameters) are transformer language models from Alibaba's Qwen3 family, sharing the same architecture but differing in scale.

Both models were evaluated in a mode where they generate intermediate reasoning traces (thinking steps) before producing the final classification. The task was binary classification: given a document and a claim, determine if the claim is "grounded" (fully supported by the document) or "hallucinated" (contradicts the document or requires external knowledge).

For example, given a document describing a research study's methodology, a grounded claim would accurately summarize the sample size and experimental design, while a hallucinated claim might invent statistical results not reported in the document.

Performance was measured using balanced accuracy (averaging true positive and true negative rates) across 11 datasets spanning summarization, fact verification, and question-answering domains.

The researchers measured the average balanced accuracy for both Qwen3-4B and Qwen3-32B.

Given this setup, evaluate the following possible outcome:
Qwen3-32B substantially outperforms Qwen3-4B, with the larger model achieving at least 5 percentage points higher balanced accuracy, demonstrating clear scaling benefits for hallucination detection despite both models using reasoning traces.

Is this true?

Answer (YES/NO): NO